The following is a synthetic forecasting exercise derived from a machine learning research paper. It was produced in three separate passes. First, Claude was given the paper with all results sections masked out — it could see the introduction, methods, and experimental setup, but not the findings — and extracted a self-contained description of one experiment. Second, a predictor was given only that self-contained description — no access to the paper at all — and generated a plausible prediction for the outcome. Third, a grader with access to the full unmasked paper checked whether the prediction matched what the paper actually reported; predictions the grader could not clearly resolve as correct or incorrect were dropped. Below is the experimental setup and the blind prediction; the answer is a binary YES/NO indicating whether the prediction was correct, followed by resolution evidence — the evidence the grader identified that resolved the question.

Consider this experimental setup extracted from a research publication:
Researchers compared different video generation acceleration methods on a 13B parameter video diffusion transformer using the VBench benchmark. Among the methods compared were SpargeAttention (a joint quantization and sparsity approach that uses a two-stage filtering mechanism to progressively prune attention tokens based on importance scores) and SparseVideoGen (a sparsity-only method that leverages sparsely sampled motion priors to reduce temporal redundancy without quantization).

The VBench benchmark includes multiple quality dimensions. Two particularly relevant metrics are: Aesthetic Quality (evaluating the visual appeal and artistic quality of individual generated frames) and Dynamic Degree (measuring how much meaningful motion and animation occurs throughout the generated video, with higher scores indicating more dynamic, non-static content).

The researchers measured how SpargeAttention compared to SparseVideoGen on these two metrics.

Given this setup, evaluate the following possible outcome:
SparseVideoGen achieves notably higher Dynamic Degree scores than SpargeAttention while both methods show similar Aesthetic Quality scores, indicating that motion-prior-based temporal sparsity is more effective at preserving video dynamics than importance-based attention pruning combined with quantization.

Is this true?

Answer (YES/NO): NO